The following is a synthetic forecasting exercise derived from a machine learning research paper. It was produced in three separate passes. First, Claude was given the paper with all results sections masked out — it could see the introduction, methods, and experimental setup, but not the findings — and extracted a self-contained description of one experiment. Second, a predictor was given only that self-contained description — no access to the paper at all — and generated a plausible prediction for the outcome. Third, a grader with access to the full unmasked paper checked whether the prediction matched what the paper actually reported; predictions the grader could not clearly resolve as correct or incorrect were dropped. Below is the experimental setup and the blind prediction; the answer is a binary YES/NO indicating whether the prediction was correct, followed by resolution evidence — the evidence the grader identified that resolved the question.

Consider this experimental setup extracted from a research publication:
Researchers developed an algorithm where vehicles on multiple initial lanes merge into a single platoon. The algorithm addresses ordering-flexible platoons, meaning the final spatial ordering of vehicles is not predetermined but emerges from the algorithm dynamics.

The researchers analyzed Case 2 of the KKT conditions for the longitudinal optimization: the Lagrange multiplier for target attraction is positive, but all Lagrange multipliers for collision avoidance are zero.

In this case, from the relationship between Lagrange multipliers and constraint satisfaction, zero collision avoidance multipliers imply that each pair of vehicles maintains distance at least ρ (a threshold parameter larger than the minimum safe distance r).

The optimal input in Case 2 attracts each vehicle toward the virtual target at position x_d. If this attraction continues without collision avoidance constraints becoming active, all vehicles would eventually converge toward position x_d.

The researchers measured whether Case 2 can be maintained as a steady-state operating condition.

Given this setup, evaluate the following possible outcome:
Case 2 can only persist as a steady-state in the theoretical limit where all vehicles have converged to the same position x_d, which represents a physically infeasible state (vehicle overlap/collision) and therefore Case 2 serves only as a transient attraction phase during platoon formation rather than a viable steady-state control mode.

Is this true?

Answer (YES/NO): NO